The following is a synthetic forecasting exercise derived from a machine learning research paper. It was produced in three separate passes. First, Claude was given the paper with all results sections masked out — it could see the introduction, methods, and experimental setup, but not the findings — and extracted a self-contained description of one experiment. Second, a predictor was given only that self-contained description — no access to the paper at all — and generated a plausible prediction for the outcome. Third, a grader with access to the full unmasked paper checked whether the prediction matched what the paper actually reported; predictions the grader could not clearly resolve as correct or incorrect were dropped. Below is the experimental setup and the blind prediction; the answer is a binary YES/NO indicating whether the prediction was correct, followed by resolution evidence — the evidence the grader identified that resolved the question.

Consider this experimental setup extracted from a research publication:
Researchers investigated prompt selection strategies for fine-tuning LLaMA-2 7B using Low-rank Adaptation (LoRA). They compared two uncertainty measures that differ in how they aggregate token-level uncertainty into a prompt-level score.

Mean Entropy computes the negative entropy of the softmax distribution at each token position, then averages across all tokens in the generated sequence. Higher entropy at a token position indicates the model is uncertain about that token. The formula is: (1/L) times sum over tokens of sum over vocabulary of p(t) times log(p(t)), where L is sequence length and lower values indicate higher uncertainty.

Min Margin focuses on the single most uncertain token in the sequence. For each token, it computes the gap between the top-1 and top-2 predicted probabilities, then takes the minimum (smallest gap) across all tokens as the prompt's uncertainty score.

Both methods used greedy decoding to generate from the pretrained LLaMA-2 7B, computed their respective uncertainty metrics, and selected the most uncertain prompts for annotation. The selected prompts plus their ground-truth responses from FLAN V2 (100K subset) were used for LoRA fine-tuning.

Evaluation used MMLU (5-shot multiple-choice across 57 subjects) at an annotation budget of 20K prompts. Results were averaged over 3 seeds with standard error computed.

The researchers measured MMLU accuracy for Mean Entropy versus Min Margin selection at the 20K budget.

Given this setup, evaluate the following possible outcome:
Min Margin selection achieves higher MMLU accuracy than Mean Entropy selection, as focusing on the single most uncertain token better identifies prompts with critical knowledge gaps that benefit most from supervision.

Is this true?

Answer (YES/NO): YES